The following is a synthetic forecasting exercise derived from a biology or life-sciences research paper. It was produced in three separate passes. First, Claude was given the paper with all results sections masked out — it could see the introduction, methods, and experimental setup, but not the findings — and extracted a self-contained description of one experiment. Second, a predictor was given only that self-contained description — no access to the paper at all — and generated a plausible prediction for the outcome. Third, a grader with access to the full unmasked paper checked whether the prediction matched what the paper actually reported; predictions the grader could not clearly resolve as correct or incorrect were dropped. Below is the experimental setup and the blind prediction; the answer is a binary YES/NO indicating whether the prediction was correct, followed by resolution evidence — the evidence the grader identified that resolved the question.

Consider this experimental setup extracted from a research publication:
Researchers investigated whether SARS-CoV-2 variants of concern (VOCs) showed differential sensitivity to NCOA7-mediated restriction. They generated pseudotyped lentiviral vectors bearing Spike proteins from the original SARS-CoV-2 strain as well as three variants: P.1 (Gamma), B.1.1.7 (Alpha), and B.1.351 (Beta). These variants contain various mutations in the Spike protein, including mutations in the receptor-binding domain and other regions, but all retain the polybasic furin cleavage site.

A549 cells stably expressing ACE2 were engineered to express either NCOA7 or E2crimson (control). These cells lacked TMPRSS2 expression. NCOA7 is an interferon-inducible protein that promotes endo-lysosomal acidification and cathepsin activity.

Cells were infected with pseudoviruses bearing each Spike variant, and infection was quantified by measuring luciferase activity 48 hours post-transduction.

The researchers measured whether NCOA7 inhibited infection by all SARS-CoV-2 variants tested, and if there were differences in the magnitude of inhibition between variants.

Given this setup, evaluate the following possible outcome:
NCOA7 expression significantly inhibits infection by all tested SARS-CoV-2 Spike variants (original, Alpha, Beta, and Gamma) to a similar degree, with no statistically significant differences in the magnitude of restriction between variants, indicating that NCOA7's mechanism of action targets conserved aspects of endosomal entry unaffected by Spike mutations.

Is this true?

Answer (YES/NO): NO